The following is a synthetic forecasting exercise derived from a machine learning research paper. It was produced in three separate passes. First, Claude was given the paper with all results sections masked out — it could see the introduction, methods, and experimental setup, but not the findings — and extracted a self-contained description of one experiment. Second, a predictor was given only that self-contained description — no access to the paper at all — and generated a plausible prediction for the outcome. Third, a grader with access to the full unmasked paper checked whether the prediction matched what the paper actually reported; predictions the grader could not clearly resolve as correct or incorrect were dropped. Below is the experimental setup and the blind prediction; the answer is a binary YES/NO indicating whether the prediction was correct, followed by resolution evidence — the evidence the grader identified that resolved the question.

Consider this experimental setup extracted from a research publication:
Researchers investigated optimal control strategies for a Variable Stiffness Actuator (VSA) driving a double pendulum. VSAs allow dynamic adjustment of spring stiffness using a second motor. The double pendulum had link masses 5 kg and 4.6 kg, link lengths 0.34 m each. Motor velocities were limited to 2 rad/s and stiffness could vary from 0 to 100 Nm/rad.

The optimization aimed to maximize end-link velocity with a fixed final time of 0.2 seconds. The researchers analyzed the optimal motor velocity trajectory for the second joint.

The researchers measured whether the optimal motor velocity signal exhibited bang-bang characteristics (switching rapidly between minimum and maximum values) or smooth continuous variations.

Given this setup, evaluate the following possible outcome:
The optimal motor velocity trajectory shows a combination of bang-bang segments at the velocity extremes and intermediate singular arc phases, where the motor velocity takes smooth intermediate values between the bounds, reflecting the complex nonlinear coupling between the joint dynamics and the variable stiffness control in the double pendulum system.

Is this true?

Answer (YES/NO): NO